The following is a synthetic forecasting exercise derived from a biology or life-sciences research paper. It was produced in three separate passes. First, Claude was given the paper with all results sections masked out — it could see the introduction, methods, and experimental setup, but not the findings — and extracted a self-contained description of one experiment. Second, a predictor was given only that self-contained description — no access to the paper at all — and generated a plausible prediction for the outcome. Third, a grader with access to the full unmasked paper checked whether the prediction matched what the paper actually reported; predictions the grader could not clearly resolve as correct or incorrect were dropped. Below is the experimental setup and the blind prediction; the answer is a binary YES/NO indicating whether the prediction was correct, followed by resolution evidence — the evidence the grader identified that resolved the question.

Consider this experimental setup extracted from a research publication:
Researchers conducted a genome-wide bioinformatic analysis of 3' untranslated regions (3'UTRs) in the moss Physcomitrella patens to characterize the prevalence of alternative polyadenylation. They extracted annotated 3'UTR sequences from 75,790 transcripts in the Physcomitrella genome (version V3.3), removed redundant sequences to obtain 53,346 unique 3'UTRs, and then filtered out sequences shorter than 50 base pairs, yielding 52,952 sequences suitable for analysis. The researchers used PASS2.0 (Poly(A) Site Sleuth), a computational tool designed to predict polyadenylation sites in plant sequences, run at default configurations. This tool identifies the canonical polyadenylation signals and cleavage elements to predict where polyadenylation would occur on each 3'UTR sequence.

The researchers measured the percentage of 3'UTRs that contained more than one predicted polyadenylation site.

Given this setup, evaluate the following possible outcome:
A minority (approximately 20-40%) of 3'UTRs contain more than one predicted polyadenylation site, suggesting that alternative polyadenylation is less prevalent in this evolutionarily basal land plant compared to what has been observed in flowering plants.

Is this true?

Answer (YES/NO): NO